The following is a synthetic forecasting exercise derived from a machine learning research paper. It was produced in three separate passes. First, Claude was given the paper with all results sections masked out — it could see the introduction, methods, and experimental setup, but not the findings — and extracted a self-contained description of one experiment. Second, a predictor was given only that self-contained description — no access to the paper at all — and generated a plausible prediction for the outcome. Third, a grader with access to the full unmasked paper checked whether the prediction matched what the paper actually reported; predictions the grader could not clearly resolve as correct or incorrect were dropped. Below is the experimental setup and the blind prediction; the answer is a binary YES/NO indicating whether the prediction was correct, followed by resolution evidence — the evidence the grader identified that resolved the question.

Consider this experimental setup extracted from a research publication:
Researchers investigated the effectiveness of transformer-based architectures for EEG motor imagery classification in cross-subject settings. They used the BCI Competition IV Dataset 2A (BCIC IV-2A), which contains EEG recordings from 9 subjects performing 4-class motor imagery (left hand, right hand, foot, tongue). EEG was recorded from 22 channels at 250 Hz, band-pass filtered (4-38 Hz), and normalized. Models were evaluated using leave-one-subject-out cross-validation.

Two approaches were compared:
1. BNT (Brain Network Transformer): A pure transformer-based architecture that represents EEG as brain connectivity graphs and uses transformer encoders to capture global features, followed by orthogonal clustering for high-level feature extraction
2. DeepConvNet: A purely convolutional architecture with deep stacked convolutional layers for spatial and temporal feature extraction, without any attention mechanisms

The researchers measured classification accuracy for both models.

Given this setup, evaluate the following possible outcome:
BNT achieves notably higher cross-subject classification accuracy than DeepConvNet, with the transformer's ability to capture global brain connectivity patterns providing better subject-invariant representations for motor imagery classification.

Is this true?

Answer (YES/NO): NO